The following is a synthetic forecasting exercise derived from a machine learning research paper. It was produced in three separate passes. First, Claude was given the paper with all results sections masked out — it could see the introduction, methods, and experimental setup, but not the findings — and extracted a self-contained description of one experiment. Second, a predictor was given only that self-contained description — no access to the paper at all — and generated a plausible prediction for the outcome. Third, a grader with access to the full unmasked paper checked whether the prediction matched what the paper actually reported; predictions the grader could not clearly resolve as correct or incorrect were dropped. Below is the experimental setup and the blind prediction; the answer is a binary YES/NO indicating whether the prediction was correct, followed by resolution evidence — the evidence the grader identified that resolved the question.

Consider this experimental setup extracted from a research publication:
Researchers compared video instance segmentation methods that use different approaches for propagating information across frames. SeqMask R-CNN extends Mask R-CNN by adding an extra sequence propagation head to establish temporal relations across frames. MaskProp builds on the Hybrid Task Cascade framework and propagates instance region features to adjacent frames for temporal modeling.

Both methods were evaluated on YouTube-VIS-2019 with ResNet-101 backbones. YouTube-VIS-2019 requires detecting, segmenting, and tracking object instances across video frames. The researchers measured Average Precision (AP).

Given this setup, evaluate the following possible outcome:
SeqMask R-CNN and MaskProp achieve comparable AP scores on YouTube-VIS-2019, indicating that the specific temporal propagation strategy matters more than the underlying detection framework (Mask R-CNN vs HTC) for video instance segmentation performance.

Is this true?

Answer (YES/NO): NO